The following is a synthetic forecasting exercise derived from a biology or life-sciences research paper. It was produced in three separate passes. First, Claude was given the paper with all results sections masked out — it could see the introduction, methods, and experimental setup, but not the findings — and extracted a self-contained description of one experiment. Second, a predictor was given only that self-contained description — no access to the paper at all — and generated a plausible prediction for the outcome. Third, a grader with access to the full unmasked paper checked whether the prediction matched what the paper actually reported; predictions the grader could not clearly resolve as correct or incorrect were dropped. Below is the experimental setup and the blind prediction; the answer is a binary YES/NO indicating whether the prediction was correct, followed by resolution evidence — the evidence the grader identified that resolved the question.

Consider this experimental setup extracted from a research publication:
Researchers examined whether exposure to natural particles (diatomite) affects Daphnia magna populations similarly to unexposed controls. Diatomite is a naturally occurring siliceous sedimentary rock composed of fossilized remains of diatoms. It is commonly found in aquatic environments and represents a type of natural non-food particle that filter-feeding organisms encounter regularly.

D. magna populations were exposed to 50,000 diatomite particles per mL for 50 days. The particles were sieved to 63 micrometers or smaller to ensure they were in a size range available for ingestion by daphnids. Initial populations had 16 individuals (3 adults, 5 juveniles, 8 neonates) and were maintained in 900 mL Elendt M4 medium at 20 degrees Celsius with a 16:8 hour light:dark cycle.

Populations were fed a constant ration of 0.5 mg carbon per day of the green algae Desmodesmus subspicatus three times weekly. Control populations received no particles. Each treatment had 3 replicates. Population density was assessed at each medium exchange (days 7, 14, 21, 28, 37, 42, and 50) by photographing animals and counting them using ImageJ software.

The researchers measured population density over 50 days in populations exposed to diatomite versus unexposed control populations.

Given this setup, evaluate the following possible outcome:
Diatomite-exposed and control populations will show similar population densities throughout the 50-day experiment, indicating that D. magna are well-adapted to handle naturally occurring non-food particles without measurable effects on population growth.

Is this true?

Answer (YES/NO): NO